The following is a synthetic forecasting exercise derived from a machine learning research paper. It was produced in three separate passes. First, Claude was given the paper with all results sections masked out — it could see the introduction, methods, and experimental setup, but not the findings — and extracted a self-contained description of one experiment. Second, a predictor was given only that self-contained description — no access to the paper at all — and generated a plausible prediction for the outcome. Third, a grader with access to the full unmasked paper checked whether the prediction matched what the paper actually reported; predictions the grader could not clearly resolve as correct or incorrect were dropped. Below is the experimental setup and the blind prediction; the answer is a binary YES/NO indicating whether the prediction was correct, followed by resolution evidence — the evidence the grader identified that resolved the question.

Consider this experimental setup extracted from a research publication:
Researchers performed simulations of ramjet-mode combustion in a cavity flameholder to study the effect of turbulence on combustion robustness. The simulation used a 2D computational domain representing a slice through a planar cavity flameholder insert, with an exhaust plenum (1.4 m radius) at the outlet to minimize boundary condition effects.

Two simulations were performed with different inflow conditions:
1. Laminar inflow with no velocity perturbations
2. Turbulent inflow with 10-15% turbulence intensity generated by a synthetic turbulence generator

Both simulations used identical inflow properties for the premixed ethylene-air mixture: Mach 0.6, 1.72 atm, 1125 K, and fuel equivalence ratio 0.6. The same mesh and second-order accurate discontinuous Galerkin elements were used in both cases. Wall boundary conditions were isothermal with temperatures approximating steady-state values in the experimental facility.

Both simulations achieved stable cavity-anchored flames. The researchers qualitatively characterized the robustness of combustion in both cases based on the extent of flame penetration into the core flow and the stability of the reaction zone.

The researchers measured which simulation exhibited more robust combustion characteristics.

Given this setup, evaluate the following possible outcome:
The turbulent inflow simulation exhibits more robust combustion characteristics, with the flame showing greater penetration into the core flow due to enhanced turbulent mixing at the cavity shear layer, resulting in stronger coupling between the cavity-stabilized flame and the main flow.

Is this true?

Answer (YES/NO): YES